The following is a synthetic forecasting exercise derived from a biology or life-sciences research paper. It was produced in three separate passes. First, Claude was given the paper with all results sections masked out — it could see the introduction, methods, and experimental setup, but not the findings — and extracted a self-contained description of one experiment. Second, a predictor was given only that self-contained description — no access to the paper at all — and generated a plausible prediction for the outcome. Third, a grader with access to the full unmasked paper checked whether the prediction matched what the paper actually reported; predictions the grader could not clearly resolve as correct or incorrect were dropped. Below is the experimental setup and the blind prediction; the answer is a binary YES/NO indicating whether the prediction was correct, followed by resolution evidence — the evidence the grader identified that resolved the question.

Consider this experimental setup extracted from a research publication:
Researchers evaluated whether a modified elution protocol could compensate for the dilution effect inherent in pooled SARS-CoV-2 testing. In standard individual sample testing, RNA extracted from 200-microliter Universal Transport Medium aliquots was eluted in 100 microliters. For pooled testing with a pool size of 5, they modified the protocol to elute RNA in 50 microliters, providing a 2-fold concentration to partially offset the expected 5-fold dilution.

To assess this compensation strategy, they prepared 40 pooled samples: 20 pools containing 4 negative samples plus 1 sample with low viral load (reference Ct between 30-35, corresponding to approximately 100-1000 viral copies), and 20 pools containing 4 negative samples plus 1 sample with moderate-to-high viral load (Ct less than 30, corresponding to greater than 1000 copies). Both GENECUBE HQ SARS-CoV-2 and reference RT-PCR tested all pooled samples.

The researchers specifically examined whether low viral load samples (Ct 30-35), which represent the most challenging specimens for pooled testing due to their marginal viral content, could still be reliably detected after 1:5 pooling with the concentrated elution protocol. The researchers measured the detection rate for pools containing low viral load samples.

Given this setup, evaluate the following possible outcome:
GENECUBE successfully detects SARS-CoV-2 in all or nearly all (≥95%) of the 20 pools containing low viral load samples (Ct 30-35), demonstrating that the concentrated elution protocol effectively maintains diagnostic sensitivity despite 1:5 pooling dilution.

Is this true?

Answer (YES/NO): YES